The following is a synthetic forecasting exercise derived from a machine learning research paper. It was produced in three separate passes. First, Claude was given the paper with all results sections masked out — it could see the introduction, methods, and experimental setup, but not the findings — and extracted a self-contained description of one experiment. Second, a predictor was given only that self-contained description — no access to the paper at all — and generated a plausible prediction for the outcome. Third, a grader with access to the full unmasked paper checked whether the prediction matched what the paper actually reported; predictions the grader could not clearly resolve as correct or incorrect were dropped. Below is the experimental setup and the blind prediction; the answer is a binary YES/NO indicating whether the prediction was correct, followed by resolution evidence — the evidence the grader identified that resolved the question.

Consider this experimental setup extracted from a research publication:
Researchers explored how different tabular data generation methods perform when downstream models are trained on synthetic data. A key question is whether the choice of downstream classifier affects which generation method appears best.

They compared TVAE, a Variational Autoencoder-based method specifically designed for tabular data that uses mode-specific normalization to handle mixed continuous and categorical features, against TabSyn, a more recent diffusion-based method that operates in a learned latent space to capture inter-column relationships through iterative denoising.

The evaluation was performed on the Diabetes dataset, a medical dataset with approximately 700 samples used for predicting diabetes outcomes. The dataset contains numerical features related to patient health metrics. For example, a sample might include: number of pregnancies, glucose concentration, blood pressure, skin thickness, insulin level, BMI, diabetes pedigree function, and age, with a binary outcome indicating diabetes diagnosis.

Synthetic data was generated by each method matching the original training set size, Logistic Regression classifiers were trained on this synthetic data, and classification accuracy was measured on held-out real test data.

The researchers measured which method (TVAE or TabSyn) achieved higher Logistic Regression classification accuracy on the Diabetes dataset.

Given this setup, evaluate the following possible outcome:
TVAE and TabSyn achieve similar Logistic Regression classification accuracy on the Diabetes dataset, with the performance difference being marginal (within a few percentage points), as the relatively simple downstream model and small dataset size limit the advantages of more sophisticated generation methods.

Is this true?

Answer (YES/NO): NO